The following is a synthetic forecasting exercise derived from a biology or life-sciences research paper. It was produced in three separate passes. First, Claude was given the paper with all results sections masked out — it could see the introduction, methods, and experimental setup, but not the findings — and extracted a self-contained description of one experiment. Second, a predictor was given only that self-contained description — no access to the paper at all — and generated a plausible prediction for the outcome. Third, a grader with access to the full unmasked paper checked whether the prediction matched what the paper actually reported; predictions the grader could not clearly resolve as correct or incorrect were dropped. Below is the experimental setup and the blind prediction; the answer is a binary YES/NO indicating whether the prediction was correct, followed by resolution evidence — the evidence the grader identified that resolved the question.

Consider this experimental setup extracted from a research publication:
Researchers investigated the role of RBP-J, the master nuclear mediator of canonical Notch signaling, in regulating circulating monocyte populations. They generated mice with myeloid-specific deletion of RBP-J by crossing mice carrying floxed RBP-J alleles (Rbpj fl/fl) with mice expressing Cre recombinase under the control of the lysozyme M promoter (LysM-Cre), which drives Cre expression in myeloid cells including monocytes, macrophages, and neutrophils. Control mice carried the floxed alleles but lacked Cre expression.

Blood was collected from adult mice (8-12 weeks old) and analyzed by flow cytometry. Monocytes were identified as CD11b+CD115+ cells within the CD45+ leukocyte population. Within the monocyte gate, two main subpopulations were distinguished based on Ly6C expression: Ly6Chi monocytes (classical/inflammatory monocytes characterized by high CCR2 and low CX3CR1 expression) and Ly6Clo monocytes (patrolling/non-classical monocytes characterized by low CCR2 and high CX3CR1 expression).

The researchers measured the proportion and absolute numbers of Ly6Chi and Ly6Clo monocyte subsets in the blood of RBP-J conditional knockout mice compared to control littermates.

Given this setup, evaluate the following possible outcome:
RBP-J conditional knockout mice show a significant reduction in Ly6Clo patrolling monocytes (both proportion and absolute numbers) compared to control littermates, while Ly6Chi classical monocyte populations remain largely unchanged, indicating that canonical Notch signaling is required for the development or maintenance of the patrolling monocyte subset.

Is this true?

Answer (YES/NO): NO